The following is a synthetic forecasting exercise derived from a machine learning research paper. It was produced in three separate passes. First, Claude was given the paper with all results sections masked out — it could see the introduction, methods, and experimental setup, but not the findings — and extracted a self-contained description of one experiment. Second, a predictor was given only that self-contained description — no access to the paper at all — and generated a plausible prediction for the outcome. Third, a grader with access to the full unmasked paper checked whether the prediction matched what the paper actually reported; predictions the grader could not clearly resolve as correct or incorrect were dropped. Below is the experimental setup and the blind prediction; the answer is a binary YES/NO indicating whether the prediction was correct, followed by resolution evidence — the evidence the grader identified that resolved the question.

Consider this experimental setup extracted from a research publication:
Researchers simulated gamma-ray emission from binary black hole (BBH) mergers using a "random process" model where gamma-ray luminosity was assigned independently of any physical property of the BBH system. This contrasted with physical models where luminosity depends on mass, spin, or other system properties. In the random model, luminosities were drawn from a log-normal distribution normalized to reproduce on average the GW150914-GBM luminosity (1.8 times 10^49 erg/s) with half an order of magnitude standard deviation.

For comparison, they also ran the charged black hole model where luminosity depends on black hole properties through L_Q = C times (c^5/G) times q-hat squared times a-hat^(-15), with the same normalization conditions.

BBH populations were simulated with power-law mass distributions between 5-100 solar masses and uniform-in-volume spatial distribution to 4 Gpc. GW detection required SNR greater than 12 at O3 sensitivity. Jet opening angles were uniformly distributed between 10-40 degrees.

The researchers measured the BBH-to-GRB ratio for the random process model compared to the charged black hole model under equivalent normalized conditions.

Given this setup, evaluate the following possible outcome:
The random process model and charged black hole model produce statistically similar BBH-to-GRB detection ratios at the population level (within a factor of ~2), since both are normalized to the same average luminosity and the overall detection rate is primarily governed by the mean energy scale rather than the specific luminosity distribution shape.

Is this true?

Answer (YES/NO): YES